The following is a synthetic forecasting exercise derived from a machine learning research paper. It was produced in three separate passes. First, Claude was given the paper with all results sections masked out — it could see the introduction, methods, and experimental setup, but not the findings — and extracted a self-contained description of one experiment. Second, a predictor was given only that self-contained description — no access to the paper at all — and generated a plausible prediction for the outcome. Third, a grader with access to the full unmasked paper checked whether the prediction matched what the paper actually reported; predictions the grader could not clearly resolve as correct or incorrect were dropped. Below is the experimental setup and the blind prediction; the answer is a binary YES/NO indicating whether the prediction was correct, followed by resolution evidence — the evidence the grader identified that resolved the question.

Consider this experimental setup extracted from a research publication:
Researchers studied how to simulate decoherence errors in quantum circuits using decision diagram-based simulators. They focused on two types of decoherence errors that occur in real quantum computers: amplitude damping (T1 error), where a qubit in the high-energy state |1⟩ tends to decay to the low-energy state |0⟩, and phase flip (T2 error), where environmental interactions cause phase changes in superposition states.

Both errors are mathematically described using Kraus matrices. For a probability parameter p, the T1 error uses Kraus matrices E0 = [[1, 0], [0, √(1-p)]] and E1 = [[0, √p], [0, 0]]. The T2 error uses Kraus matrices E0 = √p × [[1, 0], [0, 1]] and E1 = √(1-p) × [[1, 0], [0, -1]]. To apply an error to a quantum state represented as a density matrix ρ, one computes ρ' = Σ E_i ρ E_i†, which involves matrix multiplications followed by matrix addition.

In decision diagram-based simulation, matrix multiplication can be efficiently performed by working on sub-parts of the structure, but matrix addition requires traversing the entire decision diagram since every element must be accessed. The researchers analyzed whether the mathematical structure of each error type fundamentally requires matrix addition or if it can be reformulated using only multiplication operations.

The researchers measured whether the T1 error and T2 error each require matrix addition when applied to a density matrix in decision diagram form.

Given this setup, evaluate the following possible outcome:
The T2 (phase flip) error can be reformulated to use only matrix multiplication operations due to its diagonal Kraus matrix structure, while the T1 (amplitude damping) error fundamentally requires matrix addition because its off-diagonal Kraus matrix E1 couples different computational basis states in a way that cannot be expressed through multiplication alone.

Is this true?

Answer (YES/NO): NO